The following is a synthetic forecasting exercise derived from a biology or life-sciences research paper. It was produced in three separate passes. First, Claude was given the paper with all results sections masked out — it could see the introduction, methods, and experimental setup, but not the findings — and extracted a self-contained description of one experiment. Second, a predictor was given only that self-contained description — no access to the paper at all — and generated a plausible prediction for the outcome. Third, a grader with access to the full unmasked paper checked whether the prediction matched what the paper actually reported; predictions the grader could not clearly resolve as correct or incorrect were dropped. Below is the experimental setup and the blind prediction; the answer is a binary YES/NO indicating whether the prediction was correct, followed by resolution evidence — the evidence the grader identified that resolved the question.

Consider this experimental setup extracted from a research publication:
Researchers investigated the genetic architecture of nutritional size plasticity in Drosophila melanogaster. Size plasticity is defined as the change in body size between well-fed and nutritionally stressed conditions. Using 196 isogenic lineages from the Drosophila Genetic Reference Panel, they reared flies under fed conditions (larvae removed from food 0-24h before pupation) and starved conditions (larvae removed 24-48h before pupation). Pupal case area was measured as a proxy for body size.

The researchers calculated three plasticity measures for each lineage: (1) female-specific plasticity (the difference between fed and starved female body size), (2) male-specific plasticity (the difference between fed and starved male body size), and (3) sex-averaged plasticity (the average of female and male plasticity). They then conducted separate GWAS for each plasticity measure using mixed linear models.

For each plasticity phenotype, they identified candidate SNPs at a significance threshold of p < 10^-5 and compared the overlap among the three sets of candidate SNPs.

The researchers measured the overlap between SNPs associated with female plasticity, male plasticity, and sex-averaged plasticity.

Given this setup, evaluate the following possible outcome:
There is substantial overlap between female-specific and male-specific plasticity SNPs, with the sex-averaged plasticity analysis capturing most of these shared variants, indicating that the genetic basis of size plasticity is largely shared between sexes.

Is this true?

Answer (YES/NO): NO